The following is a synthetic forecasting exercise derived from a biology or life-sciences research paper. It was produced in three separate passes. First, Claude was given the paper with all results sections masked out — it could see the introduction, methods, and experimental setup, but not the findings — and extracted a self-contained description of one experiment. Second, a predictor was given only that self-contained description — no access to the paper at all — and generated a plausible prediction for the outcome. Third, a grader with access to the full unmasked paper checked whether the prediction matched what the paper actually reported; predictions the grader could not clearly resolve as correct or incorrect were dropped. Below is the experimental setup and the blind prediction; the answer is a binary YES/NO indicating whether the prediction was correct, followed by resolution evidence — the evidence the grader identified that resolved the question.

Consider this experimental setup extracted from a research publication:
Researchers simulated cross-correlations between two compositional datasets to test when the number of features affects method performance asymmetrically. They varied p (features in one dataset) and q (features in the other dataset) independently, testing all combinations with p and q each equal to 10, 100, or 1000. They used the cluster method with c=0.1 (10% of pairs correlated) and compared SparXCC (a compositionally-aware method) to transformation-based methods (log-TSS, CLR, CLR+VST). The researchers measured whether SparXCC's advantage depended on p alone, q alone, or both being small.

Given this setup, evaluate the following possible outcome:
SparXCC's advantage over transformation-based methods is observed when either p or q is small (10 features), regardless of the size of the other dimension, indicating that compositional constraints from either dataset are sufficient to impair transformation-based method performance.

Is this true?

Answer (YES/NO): YES